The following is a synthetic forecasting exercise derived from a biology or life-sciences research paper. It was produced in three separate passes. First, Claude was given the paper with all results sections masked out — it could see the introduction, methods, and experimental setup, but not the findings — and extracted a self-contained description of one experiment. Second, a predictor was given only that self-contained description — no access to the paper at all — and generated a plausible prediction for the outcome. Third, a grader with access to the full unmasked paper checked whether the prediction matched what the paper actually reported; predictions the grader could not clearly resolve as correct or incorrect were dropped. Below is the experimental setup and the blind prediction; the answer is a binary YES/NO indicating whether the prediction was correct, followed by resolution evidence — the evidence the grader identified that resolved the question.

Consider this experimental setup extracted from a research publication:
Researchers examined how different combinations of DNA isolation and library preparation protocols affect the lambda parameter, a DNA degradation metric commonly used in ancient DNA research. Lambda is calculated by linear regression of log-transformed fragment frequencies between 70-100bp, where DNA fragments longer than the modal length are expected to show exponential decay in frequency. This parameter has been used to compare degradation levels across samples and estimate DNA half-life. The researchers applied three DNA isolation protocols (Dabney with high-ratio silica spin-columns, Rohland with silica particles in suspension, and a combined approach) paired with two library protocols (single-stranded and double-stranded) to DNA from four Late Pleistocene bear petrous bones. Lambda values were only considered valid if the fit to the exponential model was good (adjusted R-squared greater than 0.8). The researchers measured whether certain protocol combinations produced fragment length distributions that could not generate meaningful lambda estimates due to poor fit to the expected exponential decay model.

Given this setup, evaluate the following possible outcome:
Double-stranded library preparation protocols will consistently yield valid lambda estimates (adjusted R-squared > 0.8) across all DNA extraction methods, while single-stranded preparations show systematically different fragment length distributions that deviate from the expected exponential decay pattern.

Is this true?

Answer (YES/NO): NO